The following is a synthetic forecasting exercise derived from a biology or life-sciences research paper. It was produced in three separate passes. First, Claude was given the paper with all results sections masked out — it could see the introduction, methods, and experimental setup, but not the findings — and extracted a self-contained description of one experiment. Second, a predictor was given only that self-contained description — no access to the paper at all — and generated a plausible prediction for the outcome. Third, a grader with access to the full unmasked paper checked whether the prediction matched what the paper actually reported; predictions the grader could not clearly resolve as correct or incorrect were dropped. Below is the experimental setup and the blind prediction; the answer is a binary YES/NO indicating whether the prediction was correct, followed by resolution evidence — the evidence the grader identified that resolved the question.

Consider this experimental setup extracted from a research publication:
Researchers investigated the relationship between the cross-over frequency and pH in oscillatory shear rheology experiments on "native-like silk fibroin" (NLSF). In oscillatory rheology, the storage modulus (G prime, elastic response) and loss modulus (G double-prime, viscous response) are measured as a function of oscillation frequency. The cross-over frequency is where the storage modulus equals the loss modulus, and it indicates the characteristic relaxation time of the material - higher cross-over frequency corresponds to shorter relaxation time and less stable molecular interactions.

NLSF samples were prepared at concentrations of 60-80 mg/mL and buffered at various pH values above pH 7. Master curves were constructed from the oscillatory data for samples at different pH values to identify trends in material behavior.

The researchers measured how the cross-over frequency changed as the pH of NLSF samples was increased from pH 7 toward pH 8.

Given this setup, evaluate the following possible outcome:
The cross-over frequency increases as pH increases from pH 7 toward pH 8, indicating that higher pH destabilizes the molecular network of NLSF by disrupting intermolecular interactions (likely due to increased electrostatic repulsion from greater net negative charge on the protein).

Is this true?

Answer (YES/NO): YES